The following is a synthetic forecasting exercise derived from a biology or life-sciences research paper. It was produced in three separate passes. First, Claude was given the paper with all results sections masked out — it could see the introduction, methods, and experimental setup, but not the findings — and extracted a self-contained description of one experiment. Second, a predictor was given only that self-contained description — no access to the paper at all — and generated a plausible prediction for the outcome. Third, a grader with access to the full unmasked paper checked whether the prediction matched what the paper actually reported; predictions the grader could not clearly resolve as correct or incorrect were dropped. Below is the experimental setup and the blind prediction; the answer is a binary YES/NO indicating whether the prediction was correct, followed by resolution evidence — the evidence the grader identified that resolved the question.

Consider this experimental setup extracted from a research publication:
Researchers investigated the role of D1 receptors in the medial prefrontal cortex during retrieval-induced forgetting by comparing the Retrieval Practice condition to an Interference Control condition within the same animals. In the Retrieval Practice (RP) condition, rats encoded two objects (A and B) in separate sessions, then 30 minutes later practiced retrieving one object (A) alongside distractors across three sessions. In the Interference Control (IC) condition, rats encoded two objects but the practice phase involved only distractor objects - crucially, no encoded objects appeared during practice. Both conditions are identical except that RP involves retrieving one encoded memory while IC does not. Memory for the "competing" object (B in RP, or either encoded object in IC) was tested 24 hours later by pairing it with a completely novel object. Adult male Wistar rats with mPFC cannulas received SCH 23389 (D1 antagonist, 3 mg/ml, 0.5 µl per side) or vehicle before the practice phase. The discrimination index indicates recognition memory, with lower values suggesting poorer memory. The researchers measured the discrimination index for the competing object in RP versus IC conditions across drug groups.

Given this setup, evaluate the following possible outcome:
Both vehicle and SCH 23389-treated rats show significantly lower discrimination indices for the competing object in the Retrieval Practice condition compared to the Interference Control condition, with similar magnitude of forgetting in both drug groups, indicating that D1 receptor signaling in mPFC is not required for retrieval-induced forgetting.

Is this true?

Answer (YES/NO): NO